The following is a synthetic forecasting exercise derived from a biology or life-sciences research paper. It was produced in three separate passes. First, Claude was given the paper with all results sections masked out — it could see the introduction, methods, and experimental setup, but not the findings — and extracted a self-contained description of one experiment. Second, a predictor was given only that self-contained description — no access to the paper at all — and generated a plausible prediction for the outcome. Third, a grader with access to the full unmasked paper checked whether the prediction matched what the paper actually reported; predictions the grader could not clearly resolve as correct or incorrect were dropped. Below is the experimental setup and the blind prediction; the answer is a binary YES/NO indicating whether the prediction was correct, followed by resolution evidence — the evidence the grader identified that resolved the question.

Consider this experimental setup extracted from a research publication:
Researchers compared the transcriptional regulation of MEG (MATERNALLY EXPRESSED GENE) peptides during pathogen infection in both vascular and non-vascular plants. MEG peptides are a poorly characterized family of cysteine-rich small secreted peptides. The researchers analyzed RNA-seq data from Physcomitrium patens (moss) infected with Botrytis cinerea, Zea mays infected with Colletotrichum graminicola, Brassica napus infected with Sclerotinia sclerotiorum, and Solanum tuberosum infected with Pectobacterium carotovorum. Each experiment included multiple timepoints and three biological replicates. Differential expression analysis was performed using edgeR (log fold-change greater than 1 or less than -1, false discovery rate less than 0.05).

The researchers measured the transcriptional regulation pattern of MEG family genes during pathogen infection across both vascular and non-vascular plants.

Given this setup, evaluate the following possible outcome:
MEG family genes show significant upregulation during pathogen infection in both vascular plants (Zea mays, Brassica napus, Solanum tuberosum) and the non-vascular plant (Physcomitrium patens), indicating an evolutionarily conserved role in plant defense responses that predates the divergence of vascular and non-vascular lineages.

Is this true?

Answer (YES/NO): NO